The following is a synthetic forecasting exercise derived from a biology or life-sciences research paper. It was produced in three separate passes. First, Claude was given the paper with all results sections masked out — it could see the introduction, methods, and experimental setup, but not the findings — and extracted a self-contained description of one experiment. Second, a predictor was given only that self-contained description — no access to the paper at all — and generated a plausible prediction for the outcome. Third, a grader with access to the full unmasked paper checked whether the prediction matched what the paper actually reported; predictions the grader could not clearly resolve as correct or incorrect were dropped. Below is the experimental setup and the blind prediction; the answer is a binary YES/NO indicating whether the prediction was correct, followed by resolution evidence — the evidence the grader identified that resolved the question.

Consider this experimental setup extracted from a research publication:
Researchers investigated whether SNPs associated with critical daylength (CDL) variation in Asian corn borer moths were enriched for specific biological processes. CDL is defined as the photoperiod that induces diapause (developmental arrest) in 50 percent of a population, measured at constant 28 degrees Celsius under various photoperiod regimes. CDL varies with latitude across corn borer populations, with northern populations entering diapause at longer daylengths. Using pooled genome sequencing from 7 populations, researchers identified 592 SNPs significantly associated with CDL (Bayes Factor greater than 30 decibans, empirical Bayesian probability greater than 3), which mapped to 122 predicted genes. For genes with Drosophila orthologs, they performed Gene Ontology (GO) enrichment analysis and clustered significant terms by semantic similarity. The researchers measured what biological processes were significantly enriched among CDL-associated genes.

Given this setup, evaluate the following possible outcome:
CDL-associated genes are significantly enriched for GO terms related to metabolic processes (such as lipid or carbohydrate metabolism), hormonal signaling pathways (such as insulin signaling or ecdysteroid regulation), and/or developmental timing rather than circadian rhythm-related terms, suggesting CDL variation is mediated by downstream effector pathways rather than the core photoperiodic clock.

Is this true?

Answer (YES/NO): NO